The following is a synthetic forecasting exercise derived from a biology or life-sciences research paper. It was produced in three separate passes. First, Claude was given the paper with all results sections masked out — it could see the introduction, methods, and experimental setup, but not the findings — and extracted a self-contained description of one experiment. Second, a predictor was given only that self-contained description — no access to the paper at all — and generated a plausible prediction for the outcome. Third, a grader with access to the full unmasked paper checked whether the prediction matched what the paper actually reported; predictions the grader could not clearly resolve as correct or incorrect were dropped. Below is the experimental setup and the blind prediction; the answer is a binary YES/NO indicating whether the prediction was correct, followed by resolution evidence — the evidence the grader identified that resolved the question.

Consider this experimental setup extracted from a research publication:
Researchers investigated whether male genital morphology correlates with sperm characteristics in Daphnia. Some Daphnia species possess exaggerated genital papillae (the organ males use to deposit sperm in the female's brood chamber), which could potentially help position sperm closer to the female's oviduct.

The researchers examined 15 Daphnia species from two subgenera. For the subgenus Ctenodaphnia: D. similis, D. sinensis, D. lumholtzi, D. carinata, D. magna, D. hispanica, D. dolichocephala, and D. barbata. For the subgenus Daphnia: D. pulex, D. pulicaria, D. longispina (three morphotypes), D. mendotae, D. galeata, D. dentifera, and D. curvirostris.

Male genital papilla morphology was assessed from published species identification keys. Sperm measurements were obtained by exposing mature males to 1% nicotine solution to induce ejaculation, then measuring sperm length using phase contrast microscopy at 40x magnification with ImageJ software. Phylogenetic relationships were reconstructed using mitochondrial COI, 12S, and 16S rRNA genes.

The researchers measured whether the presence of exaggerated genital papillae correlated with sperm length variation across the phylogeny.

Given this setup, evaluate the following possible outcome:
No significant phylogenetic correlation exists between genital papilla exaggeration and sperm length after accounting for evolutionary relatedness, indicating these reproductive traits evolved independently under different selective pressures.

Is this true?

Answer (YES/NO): YES